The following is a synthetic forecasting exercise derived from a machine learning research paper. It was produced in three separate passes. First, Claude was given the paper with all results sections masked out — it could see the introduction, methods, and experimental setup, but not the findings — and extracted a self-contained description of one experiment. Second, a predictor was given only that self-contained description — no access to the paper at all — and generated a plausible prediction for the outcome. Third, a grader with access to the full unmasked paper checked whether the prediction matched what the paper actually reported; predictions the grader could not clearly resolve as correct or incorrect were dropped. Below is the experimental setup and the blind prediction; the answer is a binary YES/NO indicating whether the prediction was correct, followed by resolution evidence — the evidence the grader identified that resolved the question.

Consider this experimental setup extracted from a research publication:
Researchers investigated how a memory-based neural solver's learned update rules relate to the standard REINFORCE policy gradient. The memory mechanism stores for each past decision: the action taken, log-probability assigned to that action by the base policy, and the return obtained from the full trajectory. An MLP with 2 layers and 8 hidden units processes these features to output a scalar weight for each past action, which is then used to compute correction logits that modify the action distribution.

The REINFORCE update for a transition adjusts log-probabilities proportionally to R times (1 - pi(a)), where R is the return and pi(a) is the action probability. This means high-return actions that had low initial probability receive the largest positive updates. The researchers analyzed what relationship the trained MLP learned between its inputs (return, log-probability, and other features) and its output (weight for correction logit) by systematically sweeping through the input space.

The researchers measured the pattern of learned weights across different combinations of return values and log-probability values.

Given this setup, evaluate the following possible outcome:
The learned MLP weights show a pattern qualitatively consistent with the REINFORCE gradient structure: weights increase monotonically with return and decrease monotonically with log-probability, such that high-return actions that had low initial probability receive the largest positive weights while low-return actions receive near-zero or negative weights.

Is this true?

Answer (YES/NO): NO